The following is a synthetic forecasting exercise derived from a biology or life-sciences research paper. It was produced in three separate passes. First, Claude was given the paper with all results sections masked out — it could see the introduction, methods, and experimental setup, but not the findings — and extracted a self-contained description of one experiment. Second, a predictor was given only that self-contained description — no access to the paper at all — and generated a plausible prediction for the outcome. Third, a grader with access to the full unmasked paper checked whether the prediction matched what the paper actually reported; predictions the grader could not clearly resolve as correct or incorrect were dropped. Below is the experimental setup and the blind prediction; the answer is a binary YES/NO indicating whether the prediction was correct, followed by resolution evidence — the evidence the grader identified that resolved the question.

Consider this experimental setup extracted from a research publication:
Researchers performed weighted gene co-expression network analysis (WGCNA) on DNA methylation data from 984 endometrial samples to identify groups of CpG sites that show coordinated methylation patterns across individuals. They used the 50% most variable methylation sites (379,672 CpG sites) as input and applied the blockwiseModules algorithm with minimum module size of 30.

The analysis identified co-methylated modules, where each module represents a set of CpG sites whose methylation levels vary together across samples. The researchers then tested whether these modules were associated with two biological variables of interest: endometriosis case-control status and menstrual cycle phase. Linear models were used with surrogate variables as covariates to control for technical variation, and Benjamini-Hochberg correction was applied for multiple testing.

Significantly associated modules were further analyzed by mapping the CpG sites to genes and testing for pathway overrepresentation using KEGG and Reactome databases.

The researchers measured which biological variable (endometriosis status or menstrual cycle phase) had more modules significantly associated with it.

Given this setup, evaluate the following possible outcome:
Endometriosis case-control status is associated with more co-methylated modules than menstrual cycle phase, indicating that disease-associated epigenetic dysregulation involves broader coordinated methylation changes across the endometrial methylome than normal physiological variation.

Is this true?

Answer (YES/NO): NO